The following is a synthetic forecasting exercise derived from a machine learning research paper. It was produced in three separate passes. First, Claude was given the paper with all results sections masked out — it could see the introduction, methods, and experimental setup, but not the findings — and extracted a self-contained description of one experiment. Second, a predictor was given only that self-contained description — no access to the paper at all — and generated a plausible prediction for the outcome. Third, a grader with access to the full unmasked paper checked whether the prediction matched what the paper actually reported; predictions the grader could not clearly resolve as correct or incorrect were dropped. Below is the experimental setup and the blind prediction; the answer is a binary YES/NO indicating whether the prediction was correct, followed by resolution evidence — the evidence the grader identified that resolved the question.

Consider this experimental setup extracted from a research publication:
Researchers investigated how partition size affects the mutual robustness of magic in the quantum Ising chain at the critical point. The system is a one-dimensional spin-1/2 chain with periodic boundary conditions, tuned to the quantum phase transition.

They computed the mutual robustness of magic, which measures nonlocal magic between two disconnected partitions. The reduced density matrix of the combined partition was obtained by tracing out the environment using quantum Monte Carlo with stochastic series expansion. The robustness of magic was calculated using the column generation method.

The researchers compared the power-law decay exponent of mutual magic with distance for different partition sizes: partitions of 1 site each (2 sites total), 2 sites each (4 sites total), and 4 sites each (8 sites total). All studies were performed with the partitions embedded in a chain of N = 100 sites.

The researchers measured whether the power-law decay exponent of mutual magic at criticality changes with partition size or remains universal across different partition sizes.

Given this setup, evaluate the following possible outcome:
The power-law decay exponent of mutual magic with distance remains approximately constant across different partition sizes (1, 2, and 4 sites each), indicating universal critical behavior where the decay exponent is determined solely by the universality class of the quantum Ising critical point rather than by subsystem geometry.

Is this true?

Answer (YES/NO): NO